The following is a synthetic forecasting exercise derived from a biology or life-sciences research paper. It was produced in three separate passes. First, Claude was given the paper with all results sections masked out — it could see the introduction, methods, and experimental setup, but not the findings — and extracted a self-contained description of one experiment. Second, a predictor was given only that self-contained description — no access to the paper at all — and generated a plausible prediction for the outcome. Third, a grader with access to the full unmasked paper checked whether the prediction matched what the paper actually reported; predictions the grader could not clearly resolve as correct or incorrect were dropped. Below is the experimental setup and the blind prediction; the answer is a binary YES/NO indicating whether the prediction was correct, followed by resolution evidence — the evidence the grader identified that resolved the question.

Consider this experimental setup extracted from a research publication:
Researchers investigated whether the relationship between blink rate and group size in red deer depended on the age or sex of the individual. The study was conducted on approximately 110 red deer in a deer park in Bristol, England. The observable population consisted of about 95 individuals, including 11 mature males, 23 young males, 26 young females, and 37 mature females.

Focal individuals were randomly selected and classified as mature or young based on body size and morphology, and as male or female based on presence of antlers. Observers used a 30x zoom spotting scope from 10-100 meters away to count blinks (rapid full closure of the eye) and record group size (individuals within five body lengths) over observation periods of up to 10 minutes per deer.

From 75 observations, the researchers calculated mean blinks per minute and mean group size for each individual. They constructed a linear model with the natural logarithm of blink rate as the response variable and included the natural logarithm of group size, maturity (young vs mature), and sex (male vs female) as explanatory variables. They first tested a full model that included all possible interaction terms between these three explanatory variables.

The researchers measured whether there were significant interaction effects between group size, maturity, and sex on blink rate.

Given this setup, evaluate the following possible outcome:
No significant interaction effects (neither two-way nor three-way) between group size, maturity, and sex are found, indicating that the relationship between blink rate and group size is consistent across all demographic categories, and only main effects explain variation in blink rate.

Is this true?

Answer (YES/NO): YES